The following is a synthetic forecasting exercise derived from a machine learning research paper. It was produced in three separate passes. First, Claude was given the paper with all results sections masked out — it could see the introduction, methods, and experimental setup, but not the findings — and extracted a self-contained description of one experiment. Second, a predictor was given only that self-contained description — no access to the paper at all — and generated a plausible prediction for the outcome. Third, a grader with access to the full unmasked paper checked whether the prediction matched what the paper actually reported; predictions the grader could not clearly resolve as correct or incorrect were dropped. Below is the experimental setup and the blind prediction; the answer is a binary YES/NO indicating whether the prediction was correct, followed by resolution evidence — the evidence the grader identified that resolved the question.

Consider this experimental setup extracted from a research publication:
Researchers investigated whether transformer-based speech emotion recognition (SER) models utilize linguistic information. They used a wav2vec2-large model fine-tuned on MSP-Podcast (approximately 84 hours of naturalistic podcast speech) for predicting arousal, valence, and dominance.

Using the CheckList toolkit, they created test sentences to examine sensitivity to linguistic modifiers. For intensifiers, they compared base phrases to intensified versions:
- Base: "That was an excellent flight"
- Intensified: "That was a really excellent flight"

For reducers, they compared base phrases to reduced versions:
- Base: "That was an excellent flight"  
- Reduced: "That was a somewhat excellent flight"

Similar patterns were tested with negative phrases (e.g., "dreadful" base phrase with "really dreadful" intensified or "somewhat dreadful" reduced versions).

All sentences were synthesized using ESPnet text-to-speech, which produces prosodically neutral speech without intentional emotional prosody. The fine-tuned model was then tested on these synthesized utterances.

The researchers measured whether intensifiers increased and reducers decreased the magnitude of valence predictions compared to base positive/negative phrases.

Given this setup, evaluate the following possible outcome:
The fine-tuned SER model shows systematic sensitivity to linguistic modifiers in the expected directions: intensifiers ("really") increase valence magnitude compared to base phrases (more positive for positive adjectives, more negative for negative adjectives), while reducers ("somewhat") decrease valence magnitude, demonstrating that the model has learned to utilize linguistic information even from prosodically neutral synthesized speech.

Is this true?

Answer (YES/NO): NO